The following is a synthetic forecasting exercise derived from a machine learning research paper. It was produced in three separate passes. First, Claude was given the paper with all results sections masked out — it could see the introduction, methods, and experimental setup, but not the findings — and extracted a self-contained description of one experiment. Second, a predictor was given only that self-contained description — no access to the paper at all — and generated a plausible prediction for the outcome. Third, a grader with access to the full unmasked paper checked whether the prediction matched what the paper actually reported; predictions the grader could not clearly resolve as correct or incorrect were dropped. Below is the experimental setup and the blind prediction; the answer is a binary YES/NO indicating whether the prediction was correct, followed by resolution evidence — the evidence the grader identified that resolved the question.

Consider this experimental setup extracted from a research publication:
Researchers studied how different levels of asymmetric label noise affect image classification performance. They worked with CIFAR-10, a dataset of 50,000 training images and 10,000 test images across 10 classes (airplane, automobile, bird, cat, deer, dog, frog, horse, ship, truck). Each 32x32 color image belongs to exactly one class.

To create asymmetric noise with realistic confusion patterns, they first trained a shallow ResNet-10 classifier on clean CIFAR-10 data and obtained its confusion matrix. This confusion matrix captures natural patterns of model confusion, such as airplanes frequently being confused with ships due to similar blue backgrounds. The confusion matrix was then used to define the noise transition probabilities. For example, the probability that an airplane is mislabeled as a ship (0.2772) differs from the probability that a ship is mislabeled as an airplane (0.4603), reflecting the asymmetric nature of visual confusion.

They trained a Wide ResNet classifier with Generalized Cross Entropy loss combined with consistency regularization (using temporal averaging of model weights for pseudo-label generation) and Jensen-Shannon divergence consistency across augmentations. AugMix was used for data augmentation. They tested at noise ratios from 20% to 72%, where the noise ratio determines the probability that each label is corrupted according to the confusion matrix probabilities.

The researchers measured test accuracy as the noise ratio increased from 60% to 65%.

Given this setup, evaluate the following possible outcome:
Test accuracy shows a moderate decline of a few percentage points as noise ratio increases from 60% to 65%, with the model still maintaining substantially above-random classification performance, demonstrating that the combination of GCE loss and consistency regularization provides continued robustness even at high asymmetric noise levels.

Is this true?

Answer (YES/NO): NO